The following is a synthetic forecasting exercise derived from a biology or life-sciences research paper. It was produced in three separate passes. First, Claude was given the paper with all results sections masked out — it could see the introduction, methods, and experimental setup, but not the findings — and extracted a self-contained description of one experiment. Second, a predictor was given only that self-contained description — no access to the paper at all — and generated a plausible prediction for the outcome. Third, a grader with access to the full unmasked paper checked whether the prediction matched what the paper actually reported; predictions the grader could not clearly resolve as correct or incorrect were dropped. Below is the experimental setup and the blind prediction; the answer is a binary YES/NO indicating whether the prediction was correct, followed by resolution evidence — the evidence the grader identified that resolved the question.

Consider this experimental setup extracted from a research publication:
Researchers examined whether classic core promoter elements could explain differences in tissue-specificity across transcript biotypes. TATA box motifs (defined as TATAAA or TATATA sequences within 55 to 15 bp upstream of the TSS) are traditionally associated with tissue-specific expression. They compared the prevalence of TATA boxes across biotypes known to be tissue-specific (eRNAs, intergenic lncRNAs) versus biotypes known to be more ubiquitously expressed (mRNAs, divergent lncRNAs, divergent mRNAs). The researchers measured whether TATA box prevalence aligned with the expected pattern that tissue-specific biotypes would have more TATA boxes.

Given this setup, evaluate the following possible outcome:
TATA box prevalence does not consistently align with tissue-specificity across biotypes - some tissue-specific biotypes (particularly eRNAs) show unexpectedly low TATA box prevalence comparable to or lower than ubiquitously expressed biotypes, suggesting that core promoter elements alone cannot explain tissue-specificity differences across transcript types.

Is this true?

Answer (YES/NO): NO